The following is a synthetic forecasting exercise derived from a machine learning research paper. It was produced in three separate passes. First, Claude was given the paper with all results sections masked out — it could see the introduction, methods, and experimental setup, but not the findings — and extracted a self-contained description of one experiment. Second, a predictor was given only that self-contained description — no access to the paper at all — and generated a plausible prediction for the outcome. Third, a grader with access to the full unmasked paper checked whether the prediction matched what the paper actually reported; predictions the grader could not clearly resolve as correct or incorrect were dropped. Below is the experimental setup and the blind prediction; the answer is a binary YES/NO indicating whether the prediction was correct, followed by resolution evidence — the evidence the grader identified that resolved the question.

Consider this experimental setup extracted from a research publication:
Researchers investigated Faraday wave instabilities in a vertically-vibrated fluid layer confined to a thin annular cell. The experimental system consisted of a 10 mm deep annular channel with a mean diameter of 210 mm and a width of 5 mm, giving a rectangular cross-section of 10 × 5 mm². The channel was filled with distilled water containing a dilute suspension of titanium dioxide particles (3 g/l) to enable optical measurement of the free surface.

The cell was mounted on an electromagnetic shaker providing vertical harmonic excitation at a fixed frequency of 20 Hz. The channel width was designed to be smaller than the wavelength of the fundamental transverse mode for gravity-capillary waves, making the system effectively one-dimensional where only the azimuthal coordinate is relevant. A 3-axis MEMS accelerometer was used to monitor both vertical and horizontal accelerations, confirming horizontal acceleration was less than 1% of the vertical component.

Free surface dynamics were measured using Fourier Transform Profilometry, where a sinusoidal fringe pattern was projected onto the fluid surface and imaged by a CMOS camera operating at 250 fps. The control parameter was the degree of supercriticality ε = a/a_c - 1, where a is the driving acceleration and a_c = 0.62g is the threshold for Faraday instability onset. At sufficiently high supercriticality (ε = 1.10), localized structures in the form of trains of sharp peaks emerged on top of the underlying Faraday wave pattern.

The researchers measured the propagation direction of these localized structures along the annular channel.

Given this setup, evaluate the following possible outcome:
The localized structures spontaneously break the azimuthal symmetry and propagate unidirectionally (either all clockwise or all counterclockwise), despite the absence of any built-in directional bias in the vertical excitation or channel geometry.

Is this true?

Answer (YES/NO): NO